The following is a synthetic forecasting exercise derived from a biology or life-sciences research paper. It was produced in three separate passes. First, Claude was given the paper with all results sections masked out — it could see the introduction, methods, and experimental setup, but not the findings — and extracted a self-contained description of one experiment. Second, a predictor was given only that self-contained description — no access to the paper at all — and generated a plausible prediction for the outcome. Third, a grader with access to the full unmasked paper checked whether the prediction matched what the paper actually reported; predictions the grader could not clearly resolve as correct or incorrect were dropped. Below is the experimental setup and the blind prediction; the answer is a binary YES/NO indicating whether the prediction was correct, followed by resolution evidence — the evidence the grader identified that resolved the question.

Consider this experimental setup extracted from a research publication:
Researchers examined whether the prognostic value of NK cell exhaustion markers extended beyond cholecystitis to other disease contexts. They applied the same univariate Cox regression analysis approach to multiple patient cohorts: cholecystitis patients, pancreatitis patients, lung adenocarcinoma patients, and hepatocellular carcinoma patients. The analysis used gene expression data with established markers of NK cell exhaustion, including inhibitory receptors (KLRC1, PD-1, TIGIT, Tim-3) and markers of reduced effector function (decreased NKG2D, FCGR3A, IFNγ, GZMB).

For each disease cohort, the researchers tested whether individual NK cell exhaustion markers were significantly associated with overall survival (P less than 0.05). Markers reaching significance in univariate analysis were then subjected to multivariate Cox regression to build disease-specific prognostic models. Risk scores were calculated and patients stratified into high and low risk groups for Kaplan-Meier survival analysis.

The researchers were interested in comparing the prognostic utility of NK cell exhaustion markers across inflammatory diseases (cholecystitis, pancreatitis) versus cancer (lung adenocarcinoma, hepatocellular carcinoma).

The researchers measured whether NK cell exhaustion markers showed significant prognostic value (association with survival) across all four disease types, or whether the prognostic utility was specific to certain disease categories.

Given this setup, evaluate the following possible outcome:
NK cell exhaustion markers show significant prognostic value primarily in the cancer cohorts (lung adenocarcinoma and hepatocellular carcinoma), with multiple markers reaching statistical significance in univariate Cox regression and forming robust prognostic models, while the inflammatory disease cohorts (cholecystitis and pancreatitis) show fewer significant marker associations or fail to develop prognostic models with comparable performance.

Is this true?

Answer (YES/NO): NO